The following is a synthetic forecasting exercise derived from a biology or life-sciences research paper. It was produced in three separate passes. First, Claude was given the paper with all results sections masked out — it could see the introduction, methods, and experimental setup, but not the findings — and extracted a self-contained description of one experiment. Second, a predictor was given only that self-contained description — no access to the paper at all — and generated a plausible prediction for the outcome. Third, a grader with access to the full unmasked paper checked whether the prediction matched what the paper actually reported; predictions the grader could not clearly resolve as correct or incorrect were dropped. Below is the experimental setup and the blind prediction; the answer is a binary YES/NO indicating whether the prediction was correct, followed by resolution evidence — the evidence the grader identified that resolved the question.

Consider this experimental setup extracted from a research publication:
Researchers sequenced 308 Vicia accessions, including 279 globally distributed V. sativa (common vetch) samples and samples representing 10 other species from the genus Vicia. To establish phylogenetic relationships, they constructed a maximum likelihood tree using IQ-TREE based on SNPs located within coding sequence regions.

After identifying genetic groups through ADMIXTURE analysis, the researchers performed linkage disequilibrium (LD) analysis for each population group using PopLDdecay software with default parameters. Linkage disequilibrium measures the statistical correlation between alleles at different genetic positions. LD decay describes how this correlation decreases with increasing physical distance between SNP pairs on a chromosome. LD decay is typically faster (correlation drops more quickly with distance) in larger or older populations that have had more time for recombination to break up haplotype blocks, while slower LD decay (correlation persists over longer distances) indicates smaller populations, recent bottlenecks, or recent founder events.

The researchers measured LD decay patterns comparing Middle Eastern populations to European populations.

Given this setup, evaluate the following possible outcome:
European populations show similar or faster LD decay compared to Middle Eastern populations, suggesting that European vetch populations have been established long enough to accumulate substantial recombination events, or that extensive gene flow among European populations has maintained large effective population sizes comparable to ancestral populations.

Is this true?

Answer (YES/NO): YES